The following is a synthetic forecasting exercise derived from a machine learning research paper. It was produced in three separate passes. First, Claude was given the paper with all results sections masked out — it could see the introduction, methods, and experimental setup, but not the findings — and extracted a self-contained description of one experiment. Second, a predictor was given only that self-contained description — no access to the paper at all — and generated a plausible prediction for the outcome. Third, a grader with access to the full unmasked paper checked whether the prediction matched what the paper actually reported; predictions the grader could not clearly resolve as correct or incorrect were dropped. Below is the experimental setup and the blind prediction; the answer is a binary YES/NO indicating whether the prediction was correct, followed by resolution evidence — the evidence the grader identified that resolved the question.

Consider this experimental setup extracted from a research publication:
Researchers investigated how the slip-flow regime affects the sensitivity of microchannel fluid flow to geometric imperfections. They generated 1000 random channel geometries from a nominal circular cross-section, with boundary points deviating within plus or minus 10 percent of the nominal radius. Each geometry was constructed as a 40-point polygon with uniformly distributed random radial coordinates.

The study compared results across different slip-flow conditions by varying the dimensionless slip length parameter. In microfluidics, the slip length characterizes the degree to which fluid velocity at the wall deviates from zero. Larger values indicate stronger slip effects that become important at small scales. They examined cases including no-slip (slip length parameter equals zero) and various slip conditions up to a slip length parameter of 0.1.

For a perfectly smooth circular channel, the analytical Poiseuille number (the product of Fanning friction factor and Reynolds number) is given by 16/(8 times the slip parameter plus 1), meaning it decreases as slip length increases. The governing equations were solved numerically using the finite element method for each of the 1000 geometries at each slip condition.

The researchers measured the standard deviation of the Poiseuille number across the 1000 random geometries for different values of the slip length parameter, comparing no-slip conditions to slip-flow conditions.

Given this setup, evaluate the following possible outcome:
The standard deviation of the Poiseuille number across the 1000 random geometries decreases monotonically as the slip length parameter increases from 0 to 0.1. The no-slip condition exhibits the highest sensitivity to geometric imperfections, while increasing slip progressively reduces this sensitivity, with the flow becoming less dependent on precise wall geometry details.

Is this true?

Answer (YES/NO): NO